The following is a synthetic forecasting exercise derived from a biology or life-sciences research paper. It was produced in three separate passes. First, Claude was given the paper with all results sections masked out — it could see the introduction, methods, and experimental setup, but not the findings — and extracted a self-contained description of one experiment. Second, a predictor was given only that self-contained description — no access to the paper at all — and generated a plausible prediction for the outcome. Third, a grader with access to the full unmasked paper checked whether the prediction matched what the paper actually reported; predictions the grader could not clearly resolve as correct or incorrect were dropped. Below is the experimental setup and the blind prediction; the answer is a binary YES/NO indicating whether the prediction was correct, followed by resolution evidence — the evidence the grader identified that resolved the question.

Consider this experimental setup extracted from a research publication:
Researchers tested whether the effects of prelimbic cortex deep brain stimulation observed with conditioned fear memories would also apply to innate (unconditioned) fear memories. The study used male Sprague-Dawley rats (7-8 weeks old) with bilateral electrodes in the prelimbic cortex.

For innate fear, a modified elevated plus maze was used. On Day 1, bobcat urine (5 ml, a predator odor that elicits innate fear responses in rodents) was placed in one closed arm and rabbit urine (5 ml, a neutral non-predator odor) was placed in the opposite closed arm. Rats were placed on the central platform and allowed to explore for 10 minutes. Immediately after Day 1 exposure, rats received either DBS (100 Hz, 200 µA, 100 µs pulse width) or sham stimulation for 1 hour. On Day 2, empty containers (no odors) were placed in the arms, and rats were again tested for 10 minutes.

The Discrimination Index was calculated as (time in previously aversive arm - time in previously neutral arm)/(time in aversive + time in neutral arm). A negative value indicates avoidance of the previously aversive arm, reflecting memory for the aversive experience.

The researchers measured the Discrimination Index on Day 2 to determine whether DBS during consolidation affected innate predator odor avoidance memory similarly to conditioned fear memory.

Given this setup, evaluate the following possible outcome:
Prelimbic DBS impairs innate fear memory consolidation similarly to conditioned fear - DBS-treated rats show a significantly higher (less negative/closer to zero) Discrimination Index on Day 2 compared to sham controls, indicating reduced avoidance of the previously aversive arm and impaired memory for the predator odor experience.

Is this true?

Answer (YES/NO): YES